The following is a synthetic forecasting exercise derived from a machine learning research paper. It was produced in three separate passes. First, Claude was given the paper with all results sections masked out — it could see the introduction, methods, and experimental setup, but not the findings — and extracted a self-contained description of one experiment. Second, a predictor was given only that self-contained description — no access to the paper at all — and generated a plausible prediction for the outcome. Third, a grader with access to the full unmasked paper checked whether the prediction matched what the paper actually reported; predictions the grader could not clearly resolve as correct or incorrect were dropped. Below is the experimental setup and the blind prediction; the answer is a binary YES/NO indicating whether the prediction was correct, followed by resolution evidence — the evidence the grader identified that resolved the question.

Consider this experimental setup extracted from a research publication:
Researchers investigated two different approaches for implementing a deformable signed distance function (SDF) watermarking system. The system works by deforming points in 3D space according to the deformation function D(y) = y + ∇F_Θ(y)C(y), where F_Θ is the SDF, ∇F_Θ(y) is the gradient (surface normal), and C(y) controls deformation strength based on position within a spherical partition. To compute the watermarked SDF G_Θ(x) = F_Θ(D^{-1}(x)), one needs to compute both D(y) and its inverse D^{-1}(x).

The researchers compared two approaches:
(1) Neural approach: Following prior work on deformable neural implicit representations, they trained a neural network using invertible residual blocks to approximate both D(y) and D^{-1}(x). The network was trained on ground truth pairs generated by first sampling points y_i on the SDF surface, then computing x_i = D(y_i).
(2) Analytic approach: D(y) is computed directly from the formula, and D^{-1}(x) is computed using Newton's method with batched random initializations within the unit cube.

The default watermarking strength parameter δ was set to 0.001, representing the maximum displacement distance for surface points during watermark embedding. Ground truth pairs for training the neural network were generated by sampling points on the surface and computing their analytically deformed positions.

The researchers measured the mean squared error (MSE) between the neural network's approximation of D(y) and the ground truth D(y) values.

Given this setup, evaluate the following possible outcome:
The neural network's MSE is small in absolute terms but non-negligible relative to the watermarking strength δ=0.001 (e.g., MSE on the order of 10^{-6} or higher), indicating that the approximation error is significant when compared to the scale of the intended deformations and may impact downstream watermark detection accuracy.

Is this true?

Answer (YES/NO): YES